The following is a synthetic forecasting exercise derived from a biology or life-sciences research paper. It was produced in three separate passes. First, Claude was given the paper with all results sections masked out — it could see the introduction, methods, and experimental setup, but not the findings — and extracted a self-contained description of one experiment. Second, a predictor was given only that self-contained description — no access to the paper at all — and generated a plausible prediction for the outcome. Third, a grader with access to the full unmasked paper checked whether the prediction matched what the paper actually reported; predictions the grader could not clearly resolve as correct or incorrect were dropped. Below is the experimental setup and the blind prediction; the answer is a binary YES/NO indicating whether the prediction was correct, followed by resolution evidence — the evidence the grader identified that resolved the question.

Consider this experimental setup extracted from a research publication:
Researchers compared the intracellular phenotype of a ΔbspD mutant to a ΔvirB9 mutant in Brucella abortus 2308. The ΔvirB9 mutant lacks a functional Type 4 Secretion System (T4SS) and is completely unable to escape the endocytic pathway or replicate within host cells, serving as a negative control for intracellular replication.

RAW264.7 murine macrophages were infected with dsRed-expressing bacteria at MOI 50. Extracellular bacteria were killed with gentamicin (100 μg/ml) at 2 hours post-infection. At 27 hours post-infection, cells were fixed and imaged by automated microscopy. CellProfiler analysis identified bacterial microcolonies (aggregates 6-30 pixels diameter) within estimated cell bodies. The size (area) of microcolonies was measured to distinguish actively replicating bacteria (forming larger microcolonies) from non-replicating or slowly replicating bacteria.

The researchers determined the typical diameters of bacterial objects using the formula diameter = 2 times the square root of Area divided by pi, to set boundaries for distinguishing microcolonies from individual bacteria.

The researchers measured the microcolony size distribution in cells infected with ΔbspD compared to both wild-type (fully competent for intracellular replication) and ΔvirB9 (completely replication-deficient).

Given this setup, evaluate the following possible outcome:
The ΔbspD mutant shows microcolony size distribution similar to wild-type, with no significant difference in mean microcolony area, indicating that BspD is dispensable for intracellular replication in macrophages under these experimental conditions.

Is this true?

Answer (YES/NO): NO